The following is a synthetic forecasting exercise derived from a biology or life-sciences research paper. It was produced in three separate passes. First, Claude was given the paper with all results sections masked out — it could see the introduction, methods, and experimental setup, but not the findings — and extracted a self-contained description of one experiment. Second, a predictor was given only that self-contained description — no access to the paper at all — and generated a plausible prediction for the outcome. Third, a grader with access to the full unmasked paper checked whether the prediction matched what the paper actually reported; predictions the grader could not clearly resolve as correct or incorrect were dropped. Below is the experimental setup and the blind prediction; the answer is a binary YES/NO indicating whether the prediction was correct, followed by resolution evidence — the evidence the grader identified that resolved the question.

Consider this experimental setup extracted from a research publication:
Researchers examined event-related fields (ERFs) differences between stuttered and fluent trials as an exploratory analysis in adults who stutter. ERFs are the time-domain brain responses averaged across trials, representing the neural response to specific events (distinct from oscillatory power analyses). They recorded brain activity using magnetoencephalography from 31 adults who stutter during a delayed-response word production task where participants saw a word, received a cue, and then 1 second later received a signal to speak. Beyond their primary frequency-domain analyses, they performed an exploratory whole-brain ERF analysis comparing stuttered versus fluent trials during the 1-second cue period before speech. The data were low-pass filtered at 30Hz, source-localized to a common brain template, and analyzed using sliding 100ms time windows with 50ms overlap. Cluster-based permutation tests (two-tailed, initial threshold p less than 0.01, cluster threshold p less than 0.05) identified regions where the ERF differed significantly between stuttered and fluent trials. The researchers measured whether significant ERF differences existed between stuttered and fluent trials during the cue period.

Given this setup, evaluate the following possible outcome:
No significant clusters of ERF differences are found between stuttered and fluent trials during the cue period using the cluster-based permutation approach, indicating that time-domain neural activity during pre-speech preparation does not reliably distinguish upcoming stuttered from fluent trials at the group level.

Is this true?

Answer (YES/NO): NO